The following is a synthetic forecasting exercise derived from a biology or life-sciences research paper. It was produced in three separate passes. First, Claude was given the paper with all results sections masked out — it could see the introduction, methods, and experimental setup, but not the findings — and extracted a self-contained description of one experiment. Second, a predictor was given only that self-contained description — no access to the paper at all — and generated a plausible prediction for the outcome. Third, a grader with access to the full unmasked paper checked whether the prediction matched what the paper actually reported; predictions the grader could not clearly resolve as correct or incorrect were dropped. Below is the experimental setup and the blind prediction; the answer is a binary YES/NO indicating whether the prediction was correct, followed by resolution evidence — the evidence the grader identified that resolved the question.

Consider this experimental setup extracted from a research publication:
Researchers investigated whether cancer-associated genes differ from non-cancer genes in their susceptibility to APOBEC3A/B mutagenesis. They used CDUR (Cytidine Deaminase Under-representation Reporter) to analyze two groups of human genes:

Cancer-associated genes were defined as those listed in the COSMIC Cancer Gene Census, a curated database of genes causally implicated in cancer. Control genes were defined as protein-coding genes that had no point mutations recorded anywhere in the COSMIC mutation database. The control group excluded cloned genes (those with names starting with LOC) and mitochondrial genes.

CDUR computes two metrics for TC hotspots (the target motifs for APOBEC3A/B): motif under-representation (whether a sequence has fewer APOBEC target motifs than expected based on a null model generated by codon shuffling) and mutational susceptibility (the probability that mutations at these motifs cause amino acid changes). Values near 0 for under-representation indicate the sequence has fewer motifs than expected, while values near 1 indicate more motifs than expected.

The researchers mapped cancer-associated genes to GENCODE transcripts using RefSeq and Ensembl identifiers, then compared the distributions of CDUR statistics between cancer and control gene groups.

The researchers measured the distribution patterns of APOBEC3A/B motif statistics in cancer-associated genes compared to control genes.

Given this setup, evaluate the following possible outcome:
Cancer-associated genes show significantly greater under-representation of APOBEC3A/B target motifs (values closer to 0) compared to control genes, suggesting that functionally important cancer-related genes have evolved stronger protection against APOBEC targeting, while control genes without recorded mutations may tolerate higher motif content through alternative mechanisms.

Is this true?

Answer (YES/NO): NO